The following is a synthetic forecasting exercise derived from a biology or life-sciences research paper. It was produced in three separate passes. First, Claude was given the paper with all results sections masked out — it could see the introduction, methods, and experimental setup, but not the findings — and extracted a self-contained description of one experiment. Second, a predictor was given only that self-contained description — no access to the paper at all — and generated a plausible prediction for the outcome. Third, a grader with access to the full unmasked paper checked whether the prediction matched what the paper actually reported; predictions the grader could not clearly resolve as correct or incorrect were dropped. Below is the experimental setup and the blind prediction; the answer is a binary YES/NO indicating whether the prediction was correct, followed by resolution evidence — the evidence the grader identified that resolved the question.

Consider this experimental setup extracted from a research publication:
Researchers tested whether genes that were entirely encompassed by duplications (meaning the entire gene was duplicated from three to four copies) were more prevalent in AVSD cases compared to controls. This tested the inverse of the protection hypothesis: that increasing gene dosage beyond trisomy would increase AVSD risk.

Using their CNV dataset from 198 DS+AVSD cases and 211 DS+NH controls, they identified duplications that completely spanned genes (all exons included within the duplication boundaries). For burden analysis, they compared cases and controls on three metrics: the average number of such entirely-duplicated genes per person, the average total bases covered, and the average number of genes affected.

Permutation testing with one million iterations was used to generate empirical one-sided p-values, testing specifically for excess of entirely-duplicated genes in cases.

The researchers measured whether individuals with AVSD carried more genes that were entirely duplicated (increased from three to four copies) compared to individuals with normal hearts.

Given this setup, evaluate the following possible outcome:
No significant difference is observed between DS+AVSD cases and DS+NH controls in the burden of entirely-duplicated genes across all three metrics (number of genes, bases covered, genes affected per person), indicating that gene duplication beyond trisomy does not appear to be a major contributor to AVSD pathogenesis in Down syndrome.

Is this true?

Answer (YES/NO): NO